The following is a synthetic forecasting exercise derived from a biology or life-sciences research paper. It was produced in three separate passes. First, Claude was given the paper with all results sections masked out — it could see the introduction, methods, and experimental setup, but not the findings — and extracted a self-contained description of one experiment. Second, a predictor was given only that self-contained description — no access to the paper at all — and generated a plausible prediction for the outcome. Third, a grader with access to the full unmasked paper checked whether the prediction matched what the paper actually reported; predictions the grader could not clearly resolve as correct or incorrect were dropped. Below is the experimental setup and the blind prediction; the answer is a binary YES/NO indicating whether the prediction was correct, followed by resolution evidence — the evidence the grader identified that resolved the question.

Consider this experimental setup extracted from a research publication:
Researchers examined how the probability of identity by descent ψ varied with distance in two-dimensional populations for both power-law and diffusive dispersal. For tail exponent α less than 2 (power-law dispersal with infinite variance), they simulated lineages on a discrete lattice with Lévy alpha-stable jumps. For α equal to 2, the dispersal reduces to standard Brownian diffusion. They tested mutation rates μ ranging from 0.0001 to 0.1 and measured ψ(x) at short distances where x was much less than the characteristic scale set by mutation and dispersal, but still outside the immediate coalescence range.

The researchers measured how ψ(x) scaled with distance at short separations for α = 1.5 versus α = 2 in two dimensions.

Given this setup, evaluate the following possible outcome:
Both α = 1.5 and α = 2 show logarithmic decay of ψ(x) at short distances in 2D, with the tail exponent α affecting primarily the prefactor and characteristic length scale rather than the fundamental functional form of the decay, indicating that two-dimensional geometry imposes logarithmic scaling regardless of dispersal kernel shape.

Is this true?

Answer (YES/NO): NO